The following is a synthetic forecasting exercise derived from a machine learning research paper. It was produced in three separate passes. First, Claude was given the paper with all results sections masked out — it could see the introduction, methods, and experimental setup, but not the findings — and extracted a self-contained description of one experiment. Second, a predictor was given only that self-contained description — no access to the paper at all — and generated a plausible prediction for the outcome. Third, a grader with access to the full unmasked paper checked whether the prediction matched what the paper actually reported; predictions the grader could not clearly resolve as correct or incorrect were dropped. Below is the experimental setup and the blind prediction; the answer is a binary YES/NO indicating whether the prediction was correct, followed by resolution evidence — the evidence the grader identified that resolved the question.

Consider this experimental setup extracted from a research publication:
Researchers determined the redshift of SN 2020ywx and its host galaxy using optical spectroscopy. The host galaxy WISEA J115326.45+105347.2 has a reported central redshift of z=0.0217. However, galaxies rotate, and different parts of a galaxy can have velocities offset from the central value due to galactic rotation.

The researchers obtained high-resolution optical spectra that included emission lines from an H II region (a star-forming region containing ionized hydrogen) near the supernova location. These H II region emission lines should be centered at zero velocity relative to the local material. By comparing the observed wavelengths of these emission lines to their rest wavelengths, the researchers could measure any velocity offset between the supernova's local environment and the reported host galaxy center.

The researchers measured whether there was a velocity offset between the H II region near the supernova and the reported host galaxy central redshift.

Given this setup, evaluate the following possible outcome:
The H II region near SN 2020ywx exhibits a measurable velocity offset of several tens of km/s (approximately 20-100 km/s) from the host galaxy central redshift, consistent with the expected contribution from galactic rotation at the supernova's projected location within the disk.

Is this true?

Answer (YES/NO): YES